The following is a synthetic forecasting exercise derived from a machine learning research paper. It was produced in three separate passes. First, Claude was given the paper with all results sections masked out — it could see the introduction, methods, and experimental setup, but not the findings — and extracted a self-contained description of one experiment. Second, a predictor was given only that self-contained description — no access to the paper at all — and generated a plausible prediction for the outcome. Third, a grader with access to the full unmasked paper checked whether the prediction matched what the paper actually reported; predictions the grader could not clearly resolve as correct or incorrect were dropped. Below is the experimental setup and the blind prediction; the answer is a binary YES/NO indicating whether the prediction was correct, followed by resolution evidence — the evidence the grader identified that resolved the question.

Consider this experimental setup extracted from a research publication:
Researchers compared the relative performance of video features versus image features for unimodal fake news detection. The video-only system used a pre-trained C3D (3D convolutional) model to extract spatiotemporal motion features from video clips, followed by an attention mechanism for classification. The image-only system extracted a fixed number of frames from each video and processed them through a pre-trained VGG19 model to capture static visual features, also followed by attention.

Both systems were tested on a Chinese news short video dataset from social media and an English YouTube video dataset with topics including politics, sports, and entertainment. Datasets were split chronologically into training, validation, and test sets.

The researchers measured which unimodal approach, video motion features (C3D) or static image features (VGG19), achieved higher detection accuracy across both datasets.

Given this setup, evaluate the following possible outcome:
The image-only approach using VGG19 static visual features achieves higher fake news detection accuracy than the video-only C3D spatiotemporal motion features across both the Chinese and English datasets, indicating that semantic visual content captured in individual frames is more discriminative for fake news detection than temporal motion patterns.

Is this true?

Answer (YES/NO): NO